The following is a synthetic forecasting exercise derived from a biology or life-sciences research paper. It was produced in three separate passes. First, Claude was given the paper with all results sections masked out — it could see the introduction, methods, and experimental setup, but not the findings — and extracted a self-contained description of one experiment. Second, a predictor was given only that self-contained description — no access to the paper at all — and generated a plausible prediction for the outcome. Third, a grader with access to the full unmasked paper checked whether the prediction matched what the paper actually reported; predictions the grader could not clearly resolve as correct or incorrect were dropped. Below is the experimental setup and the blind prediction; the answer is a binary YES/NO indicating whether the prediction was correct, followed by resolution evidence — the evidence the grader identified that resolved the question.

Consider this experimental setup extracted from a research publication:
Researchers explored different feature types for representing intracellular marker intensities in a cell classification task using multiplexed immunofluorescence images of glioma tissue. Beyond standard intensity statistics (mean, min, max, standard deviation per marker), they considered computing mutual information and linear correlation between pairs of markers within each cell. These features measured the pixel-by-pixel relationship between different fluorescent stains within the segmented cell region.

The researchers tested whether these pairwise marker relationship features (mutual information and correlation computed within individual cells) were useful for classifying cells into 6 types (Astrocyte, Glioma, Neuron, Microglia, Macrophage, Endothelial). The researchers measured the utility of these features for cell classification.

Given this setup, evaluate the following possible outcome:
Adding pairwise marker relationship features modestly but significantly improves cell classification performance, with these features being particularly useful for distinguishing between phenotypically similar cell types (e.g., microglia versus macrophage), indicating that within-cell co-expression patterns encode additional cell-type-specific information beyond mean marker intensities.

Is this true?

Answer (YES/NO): NO